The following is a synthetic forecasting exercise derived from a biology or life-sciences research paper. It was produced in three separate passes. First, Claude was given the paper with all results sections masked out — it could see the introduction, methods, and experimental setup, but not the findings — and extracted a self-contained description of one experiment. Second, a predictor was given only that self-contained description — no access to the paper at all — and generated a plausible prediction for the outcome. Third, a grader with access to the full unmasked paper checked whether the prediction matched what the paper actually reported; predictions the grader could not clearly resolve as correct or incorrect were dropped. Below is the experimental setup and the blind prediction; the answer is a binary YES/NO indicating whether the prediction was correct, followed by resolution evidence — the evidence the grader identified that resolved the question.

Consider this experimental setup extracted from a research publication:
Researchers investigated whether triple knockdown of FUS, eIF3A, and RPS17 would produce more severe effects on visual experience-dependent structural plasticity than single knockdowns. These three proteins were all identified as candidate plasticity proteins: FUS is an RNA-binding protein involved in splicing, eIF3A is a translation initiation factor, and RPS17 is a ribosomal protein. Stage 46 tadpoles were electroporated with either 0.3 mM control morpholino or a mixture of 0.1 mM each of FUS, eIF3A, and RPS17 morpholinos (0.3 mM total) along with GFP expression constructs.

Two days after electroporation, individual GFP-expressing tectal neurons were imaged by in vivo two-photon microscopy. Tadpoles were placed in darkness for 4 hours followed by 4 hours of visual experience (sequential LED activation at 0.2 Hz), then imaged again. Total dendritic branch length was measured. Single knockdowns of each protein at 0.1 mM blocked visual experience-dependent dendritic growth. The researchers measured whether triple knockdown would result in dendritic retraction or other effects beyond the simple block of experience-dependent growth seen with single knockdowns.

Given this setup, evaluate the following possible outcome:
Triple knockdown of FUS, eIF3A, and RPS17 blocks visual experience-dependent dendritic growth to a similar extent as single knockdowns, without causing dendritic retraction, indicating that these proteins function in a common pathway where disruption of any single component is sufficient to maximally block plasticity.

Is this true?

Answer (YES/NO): NO